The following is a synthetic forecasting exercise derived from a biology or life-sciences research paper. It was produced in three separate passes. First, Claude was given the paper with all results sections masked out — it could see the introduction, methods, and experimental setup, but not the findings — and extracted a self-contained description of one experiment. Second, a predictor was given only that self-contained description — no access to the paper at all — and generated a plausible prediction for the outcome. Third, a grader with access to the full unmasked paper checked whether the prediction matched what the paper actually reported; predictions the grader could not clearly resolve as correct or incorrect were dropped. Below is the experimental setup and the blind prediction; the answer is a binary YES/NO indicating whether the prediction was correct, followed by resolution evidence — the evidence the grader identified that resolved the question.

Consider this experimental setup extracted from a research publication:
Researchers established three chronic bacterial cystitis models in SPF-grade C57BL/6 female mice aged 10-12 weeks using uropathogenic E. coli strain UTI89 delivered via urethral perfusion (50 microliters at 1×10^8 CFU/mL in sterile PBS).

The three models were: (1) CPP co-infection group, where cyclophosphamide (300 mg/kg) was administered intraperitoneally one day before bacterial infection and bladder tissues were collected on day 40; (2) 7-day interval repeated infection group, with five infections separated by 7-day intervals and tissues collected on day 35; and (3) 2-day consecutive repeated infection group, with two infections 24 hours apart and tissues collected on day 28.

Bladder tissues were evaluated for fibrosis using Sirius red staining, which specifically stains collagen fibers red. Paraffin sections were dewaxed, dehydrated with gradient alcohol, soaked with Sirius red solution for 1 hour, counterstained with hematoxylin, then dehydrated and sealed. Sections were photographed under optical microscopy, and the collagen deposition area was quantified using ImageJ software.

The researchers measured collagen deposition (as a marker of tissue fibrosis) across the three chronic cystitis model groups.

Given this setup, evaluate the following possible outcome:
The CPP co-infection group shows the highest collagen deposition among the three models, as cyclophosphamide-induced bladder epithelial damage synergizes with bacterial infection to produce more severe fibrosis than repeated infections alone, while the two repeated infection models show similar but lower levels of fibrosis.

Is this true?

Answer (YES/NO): NO